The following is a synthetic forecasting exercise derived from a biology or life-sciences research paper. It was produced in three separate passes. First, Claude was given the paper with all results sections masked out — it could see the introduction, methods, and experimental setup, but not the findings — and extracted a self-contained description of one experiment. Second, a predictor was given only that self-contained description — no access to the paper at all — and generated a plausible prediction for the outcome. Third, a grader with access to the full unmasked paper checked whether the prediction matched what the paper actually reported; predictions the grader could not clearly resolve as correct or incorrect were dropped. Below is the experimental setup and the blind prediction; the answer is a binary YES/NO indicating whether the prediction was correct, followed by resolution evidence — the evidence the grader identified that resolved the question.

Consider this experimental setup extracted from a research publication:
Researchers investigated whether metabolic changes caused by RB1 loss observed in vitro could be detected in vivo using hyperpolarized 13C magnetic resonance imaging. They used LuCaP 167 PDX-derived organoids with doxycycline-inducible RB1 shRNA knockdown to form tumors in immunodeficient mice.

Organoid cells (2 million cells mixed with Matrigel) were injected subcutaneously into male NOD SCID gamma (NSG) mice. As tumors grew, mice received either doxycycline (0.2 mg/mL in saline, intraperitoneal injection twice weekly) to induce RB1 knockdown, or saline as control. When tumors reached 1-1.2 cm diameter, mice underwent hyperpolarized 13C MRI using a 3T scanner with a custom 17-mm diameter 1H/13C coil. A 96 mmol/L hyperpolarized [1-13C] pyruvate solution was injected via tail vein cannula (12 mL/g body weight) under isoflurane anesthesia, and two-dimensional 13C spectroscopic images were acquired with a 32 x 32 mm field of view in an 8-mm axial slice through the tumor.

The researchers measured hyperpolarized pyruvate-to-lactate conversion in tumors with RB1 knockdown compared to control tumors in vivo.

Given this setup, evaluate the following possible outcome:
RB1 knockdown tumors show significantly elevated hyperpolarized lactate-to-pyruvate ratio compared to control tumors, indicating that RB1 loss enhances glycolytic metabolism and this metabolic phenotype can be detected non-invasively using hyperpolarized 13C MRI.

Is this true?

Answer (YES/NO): YES